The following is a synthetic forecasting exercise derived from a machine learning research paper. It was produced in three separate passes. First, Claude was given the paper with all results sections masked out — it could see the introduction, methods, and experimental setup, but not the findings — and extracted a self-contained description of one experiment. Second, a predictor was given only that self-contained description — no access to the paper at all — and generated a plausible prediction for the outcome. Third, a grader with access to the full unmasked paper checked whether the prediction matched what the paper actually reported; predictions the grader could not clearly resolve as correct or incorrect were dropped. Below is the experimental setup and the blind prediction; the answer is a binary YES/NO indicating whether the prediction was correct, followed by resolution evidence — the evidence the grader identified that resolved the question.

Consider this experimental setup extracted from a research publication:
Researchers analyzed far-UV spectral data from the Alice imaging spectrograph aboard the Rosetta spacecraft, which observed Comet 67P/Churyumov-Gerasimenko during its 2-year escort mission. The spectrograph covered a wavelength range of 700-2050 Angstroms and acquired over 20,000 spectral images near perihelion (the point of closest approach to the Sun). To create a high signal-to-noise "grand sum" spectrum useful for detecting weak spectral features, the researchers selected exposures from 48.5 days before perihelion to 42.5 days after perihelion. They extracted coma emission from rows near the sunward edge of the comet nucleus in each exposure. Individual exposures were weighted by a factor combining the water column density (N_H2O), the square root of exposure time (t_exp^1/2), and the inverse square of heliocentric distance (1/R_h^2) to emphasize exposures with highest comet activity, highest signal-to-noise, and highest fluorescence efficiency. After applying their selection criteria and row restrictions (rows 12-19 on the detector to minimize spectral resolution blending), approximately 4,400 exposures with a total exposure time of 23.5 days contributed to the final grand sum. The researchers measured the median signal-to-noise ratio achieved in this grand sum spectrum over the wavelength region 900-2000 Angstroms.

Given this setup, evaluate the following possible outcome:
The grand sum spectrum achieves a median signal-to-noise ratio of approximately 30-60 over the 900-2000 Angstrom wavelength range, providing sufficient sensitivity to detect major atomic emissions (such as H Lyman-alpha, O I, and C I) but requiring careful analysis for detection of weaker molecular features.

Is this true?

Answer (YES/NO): NO